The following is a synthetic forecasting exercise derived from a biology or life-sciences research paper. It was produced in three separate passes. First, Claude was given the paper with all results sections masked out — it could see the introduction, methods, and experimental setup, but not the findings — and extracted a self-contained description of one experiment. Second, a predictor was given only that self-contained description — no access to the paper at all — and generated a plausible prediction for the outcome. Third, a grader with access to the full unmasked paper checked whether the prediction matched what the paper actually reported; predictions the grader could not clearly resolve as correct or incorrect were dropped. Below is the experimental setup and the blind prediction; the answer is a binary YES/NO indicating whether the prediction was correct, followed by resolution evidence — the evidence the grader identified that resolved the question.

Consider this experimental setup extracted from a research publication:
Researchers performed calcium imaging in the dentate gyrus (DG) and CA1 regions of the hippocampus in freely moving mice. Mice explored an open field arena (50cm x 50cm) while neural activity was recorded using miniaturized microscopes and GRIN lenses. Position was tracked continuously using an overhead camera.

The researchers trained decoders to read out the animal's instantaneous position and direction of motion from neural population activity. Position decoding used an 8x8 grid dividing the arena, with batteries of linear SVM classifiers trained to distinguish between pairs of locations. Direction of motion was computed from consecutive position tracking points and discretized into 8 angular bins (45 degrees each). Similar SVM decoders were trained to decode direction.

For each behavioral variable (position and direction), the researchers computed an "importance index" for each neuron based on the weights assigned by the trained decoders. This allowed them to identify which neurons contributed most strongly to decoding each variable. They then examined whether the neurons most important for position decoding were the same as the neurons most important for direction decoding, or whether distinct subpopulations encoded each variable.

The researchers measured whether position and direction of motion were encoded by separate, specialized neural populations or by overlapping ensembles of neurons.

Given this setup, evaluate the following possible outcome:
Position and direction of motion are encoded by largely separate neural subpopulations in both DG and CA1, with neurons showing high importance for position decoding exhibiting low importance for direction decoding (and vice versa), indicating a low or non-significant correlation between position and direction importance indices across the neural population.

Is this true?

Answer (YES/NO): NO